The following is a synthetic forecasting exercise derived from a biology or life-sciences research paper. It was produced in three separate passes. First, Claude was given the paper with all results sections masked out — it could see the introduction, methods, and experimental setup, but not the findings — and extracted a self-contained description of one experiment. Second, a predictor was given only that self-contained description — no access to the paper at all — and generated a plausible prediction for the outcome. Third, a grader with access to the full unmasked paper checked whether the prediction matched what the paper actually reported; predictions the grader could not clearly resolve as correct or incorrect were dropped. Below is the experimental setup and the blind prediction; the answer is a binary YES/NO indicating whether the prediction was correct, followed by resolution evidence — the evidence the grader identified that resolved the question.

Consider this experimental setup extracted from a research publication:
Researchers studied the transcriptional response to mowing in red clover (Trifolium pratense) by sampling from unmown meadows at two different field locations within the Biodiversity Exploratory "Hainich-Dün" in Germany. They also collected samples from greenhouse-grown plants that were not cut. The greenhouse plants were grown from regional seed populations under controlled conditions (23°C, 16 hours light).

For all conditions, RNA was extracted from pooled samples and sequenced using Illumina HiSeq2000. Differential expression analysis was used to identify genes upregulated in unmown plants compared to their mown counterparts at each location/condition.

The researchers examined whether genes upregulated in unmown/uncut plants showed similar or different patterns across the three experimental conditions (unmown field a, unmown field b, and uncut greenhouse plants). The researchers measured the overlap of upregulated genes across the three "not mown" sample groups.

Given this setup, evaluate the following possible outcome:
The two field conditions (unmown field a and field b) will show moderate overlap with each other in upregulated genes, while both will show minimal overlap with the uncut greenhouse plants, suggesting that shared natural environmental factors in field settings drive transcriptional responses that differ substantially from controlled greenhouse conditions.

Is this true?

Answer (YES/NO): NO